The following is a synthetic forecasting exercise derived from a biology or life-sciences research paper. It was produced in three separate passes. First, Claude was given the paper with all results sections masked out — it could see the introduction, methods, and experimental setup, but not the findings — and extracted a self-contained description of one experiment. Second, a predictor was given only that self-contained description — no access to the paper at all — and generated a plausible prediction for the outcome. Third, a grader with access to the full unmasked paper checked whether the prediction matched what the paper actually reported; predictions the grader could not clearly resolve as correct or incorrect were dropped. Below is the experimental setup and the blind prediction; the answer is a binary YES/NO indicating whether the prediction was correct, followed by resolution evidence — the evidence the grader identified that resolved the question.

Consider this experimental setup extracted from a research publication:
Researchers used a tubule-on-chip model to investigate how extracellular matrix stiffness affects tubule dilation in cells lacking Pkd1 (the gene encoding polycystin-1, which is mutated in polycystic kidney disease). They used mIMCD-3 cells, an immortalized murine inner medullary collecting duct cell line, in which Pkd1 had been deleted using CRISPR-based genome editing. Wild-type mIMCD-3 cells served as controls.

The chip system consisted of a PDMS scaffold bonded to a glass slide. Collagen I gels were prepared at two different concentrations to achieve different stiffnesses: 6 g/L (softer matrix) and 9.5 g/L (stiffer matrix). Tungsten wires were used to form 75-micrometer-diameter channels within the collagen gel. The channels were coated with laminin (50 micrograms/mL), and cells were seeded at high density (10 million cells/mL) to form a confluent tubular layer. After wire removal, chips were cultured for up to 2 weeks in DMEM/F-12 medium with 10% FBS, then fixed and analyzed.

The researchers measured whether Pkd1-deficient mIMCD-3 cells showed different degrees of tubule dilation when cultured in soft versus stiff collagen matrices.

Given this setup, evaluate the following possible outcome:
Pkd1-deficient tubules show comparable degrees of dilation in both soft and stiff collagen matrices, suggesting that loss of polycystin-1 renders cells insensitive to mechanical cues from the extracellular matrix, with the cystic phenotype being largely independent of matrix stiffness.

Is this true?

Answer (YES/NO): NO